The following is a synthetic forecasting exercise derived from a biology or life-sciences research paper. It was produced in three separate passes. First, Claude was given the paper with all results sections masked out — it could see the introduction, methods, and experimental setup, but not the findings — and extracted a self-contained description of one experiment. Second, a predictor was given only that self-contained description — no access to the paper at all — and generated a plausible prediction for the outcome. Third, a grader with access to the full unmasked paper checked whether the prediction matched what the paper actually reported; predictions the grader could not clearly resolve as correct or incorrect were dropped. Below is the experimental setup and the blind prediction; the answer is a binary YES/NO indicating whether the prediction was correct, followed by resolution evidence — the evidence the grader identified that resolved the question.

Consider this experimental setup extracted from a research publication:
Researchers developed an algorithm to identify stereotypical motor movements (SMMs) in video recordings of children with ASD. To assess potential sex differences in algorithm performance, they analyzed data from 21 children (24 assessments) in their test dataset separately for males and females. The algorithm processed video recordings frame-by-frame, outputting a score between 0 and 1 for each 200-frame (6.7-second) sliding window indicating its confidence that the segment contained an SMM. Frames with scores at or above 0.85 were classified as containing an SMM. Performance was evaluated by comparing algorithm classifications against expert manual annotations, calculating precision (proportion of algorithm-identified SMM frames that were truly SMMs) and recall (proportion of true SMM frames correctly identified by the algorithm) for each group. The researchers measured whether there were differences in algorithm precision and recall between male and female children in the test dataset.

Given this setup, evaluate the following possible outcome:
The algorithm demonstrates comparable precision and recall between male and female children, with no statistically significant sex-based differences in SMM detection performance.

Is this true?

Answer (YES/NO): YES